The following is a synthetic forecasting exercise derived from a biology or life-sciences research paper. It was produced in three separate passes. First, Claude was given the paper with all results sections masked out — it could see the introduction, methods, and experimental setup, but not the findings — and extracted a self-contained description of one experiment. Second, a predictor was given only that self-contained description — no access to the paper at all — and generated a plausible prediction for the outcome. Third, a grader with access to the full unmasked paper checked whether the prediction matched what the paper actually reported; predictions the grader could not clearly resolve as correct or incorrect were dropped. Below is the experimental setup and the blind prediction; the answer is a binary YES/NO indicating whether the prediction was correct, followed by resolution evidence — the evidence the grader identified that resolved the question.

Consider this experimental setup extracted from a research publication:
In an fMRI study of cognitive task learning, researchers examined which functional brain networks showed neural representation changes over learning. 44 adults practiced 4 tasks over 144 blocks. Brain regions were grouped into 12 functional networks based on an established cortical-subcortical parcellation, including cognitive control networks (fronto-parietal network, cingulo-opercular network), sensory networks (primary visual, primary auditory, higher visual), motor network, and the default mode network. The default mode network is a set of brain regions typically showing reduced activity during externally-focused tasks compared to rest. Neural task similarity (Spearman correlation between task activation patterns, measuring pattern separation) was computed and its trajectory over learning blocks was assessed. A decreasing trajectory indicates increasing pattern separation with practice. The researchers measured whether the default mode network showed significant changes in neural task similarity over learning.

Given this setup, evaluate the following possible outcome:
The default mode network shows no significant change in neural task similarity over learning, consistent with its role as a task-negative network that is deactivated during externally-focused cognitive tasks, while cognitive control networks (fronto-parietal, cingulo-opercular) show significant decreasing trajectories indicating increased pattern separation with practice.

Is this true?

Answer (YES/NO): NO